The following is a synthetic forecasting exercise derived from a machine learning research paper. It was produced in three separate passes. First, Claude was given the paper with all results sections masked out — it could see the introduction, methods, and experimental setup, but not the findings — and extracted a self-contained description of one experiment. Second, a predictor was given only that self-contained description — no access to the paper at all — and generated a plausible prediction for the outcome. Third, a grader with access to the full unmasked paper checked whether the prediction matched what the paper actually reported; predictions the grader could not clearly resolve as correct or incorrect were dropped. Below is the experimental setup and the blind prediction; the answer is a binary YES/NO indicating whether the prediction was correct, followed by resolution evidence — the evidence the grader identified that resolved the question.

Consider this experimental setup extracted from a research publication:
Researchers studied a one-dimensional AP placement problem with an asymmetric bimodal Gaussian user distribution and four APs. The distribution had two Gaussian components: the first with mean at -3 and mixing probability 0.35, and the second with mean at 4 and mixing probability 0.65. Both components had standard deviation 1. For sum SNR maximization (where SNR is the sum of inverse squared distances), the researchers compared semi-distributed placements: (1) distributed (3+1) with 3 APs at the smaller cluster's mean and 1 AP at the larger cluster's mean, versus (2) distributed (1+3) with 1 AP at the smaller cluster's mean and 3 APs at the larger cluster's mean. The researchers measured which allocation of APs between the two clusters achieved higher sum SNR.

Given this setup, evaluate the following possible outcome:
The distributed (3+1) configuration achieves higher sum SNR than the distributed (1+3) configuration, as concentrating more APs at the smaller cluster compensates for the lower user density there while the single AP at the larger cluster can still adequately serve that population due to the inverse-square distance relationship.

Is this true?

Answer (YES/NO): NO